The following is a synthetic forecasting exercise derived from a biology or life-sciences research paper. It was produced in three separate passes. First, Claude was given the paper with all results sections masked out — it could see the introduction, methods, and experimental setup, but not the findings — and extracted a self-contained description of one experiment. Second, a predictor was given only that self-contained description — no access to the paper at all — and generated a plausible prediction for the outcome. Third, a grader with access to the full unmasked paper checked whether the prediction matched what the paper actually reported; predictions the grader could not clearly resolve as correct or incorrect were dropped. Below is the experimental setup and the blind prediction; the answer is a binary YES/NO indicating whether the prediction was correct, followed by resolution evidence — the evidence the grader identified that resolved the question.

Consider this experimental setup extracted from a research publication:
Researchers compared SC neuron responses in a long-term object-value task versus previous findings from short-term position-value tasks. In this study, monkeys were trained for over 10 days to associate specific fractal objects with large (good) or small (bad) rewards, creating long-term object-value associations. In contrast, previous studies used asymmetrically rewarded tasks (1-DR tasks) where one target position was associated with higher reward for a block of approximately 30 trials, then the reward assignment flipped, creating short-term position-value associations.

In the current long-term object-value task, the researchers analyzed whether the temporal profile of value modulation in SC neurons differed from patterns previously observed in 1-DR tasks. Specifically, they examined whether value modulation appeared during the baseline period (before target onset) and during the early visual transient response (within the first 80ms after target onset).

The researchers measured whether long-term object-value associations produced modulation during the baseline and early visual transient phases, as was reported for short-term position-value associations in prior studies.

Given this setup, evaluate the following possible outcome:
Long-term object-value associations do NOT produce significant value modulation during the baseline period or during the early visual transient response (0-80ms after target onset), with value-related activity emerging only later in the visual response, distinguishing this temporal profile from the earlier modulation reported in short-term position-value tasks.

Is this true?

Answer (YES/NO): YES